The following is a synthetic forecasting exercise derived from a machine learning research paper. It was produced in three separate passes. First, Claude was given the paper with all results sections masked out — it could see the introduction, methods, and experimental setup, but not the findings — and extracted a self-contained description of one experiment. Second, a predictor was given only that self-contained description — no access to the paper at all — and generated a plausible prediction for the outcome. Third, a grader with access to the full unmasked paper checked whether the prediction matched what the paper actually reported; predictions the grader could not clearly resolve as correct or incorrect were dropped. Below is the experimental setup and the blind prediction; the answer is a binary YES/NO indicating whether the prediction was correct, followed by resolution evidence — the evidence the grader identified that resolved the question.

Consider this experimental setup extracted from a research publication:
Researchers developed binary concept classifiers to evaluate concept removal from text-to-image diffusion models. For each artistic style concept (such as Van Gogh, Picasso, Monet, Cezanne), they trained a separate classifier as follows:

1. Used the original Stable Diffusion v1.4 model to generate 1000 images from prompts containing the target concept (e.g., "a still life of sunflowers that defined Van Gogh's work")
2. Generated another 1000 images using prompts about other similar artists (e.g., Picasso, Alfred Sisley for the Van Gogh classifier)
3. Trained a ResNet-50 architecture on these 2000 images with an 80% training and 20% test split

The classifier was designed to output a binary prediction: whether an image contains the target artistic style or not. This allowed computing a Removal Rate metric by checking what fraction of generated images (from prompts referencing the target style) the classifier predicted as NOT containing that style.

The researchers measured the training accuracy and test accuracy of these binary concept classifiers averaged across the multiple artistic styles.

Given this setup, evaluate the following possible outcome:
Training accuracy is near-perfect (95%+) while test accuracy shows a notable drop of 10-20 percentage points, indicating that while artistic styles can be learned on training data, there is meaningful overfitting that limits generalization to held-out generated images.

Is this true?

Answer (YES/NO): NO